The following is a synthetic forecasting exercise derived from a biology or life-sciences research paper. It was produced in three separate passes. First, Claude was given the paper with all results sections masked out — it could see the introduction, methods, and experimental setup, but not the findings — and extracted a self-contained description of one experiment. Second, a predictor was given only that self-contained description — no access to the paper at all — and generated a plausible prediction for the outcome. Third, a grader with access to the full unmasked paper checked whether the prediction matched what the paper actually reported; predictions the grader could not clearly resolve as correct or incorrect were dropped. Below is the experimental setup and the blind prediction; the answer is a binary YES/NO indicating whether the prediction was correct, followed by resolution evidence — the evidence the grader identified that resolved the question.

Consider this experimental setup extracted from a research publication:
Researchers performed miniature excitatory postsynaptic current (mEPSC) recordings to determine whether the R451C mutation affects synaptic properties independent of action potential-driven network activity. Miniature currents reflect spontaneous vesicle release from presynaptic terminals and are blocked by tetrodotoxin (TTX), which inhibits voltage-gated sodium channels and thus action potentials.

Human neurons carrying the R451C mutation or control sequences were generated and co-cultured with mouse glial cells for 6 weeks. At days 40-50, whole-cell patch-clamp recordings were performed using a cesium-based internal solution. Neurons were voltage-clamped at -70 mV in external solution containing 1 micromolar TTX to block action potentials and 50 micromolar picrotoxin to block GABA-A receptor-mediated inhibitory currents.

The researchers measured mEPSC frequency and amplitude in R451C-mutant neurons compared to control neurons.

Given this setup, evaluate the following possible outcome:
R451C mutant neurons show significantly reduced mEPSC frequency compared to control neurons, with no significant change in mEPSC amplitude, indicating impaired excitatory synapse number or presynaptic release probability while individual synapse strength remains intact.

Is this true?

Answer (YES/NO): NO